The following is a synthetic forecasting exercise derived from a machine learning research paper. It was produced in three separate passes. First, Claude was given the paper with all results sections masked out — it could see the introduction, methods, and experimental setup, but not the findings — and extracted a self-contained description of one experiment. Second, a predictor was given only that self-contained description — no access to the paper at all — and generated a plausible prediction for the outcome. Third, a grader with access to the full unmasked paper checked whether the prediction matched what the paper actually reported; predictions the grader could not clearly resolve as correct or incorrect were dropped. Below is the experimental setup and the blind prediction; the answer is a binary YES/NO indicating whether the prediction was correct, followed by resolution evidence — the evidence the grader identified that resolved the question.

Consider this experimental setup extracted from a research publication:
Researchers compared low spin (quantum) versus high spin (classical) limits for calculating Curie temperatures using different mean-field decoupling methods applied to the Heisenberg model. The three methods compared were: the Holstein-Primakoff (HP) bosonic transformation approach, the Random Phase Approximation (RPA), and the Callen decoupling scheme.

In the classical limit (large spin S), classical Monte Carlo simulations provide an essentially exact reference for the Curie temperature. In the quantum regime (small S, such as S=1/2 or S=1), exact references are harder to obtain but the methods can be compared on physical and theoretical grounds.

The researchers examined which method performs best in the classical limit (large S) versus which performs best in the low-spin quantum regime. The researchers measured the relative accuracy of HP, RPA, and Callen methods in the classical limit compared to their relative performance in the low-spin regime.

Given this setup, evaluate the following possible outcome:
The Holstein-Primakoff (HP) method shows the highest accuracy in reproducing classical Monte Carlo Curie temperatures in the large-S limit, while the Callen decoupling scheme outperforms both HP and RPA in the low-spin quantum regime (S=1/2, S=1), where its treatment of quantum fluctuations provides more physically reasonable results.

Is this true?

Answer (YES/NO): NO